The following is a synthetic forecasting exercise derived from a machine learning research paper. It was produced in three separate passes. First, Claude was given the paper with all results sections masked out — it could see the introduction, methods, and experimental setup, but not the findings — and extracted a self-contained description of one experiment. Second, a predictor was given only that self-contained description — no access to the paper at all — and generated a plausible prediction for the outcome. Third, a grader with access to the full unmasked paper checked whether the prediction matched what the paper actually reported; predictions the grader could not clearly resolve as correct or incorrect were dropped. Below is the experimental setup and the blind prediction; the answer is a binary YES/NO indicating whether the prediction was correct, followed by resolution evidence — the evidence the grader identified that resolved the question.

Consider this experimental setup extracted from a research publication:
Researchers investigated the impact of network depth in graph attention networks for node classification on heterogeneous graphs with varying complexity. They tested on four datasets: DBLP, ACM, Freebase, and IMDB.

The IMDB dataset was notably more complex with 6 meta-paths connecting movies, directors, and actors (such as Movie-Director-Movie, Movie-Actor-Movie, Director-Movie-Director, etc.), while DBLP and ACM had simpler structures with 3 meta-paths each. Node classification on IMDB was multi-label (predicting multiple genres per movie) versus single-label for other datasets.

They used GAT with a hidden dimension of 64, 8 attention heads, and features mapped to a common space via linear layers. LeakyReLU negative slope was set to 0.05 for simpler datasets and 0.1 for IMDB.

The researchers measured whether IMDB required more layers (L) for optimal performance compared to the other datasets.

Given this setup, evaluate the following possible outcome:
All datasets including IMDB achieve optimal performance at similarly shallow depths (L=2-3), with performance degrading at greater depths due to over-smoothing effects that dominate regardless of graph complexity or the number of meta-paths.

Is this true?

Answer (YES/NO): NO